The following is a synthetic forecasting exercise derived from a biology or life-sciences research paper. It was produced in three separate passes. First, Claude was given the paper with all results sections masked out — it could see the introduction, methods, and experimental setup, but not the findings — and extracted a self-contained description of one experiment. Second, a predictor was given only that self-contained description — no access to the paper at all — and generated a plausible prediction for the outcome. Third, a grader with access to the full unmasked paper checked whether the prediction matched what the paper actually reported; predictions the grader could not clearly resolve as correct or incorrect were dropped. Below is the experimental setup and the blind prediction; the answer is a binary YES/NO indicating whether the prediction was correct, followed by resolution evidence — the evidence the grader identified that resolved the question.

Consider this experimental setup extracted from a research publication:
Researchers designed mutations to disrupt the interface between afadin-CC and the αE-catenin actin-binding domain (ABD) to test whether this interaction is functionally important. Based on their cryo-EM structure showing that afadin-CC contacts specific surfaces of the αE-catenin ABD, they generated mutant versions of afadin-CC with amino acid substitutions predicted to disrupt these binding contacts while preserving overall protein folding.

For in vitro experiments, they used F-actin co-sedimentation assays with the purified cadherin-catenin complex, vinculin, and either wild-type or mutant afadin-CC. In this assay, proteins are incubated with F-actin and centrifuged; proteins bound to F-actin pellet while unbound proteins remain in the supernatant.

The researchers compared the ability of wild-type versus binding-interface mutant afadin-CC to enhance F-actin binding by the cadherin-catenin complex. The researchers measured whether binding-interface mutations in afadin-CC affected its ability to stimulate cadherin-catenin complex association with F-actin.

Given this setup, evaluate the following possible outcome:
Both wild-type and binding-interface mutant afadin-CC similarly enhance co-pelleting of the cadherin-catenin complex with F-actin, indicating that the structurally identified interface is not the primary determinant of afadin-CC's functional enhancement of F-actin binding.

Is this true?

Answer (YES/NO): NO